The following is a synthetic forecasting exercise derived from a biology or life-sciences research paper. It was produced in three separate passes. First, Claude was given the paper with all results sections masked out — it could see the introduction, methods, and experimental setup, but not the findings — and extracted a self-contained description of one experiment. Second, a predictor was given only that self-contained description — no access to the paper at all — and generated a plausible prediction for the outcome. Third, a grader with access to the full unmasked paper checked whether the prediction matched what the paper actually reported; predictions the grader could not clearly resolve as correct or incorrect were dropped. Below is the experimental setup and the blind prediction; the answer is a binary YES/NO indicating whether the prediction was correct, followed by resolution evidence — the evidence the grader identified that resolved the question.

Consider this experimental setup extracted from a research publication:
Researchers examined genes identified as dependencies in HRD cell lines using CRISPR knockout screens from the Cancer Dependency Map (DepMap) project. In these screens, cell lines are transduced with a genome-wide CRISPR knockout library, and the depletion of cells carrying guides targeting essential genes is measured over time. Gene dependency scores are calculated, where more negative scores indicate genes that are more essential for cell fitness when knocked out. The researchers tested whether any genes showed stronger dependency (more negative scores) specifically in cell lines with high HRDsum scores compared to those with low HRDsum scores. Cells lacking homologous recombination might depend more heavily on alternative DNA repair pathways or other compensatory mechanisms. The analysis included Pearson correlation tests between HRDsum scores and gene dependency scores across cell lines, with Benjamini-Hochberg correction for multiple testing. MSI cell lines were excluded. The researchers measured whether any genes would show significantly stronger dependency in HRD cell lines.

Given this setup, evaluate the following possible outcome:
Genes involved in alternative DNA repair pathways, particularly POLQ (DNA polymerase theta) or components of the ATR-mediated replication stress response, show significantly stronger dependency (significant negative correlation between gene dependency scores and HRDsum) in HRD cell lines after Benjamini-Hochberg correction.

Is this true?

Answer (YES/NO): NO